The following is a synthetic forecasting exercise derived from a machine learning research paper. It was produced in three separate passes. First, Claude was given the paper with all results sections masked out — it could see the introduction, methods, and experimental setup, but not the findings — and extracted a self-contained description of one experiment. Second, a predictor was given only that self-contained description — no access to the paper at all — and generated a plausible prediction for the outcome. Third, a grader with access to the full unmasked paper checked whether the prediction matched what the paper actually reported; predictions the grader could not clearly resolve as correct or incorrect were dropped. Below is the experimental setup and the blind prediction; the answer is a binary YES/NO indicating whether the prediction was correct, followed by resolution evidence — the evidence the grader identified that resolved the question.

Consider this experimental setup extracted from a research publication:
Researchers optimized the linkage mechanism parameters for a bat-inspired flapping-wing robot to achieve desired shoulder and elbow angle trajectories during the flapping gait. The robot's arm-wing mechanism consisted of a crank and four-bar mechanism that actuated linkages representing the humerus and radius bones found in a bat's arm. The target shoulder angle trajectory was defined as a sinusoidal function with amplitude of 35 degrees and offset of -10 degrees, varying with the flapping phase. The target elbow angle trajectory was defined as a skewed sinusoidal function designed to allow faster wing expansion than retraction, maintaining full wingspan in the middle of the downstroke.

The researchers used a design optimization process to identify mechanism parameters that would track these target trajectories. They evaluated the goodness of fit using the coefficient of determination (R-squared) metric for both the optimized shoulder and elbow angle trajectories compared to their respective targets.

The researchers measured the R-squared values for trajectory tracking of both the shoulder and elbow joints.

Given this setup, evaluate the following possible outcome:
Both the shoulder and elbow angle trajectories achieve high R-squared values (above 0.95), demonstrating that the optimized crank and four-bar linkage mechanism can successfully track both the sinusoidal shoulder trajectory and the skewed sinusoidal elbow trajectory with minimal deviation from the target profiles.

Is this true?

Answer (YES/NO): NO